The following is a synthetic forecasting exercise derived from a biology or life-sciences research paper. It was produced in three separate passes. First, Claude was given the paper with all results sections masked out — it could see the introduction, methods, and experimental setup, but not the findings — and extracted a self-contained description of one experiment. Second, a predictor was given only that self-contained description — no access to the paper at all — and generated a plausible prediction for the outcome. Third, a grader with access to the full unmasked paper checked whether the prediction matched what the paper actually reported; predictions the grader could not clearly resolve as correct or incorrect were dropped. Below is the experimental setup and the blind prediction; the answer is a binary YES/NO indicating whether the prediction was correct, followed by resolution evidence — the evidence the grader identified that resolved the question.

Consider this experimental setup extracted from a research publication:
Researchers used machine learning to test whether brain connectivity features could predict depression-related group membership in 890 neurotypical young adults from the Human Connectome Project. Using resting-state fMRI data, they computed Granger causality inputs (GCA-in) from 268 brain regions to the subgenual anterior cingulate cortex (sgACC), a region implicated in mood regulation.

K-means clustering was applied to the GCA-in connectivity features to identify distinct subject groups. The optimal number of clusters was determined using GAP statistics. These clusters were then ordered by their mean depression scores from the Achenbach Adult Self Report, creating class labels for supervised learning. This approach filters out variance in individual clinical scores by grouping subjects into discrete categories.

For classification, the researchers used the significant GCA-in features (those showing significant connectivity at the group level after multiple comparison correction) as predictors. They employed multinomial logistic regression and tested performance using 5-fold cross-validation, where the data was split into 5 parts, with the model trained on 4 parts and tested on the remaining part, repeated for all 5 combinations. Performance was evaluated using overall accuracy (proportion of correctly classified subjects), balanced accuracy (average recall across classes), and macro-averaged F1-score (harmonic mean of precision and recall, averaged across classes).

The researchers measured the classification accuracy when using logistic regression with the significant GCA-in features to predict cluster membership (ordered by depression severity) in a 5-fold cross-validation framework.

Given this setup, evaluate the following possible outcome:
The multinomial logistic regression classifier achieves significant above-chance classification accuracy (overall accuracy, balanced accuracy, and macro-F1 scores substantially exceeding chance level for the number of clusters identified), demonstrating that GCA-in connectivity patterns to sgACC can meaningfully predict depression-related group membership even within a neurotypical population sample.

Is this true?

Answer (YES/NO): YES